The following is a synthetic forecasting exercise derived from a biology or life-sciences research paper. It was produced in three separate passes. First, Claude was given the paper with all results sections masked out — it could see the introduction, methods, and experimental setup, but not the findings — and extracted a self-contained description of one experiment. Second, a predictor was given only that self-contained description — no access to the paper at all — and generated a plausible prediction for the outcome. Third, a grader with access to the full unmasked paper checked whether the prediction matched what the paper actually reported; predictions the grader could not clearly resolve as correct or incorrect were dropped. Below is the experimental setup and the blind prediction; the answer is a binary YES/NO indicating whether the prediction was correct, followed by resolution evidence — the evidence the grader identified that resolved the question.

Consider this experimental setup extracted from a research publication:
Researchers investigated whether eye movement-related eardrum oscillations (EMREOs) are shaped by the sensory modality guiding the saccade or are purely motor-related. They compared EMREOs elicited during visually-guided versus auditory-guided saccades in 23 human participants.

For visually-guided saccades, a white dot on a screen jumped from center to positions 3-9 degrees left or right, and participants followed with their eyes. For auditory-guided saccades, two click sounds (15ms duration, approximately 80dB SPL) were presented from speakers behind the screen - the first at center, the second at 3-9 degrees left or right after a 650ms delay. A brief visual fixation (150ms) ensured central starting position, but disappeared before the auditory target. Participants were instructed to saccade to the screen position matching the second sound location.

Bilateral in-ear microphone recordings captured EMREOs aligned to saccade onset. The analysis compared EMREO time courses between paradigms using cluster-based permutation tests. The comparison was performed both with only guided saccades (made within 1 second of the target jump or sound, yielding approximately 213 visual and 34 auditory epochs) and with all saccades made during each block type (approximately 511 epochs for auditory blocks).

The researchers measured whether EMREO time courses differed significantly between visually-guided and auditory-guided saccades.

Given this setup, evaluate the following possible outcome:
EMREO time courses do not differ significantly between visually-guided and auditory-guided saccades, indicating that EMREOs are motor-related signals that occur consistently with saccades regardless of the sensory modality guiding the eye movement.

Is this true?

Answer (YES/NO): YES